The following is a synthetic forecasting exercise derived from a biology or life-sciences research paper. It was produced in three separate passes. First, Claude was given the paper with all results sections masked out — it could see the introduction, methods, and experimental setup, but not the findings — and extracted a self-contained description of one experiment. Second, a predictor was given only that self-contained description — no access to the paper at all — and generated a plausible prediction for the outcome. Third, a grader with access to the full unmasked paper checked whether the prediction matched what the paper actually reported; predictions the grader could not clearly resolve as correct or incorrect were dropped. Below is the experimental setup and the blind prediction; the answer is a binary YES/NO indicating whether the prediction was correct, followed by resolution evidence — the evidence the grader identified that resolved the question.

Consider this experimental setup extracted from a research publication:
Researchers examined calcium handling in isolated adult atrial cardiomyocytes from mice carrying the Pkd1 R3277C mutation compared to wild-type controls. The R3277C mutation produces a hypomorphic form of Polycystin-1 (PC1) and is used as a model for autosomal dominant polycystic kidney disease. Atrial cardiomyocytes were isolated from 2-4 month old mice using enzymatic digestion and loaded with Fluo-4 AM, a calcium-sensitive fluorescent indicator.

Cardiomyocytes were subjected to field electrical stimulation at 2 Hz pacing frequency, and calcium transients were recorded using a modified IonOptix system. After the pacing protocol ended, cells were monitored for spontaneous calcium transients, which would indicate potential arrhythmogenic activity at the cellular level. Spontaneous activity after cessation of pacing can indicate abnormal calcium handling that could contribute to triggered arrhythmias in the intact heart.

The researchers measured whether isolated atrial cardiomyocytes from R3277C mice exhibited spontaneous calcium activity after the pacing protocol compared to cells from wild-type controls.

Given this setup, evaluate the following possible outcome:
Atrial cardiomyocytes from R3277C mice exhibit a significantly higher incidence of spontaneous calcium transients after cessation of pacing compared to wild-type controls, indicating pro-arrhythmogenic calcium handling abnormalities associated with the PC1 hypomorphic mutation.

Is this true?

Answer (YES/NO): NO